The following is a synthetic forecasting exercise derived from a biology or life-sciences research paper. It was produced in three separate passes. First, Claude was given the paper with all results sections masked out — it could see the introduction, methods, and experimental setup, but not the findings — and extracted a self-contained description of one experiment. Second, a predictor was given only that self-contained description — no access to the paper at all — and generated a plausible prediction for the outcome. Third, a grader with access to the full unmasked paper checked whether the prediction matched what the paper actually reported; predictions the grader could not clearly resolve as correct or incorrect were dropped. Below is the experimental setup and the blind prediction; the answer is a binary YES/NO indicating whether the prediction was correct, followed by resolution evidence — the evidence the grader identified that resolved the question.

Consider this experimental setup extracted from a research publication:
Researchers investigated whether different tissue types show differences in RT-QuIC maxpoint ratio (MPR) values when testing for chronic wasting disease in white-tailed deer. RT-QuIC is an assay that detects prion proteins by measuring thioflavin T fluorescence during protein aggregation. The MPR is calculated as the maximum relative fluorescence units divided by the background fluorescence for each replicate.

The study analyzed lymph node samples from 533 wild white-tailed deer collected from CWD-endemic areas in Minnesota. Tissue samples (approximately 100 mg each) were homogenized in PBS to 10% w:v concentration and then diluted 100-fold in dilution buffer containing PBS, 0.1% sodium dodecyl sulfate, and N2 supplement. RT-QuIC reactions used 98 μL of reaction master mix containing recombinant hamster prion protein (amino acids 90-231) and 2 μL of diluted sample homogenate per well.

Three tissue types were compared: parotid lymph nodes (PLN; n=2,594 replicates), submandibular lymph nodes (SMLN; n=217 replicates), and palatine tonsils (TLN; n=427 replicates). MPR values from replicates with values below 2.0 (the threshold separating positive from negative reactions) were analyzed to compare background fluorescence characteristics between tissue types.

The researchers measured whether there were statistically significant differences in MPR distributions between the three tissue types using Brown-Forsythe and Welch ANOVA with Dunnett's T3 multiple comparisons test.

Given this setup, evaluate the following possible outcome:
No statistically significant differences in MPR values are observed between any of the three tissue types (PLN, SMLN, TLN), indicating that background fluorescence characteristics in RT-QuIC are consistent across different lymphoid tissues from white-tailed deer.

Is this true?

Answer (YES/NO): YES